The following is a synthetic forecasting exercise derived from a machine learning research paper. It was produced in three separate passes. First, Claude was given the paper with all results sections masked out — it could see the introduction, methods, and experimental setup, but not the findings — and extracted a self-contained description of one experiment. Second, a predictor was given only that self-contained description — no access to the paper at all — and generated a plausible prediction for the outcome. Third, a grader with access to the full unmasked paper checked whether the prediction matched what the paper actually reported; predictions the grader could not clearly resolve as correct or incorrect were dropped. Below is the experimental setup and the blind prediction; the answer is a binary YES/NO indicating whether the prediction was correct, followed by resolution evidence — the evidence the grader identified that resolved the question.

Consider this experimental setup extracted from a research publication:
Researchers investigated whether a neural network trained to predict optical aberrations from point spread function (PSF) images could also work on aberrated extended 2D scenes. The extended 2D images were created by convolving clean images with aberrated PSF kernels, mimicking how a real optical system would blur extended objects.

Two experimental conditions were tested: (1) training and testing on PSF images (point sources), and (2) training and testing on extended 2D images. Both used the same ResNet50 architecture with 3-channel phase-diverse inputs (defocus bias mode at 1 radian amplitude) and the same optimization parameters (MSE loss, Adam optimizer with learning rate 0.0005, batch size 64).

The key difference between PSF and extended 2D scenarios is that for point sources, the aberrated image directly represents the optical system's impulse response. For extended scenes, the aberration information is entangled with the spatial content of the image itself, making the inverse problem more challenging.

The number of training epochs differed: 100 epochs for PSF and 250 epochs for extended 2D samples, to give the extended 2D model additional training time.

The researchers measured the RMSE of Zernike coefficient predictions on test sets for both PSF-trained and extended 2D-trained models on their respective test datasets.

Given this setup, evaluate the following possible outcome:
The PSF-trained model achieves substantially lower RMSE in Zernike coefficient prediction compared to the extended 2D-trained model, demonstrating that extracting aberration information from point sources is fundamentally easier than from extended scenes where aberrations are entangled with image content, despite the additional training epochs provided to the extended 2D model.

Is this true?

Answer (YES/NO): NO